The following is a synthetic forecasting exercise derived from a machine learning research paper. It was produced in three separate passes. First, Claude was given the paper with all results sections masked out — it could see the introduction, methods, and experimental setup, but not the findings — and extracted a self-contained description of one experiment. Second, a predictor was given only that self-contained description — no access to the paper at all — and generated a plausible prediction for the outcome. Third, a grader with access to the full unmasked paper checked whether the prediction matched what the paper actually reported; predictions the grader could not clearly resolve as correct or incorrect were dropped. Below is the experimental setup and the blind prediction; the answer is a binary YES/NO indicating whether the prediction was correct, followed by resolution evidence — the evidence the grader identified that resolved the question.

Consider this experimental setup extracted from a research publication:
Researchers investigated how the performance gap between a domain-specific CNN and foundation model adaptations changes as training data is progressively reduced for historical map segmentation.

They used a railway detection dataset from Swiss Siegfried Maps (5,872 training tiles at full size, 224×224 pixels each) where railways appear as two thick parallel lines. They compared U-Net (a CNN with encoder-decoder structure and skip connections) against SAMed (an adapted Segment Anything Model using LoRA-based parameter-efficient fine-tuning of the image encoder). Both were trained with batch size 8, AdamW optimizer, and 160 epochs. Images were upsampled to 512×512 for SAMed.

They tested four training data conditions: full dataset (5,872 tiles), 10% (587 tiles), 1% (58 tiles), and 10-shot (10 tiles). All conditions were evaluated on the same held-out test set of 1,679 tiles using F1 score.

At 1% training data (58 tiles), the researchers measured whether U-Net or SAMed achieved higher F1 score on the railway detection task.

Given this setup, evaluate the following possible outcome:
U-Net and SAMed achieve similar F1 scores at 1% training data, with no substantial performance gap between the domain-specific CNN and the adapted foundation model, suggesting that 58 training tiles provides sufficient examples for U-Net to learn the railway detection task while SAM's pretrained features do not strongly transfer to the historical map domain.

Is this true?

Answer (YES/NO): NO